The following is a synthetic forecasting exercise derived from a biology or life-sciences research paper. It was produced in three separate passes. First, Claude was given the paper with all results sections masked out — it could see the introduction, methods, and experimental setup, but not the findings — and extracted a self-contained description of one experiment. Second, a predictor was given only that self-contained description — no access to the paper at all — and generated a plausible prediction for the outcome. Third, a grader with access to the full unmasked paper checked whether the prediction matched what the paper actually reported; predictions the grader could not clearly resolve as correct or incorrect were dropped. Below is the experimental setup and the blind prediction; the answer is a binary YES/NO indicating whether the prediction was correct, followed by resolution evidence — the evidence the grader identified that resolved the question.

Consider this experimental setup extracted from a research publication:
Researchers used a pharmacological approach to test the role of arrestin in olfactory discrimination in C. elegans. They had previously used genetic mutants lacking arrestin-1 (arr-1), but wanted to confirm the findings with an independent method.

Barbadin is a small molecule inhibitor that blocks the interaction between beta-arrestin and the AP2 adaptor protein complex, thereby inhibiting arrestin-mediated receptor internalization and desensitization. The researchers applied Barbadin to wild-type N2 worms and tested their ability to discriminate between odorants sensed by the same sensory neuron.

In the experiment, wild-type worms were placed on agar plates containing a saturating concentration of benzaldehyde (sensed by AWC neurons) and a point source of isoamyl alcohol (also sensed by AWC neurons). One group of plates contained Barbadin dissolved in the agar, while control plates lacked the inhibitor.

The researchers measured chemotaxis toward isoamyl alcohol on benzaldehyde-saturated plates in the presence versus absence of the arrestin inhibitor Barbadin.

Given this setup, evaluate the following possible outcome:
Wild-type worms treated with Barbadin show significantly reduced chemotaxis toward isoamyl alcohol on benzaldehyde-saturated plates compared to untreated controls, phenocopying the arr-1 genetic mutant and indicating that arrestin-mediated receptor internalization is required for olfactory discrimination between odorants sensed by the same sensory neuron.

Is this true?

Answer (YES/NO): YES